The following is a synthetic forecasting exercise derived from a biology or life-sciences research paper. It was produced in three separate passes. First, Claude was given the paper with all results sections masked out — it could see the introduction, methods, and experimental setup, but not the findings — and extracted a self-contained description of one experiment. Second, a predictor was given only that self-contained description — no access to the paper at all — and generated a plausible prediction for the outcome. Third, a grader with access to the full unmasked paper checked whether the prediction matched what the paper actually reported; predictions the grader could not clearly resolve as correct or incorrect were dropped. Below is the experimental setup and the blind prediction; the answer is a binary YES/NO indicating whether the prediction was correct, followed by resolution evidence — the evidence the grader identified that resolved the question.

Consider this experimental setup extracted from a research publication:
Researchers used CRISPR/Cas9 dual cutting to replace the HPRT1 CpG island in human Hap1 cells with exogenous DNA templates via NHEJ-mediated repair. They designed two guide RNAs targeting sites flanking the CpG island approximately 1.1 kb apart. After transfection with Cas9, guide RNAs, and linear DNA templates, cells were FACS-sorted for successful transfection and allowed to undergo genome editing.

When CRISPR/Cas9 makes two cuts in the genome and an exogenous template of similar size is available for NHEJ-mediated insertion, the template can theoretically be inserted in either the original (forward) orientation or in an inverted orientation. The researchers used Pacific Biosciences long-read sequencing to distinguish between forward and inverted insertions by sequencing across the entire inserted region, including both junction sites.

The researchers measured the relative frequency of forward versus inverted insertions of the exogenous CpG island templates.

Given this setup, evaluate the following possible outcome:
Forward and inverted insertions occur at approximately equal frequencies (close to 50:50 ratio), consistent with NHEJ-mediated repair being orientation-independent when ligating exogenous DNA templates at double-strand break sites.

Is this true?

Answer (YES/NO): NO